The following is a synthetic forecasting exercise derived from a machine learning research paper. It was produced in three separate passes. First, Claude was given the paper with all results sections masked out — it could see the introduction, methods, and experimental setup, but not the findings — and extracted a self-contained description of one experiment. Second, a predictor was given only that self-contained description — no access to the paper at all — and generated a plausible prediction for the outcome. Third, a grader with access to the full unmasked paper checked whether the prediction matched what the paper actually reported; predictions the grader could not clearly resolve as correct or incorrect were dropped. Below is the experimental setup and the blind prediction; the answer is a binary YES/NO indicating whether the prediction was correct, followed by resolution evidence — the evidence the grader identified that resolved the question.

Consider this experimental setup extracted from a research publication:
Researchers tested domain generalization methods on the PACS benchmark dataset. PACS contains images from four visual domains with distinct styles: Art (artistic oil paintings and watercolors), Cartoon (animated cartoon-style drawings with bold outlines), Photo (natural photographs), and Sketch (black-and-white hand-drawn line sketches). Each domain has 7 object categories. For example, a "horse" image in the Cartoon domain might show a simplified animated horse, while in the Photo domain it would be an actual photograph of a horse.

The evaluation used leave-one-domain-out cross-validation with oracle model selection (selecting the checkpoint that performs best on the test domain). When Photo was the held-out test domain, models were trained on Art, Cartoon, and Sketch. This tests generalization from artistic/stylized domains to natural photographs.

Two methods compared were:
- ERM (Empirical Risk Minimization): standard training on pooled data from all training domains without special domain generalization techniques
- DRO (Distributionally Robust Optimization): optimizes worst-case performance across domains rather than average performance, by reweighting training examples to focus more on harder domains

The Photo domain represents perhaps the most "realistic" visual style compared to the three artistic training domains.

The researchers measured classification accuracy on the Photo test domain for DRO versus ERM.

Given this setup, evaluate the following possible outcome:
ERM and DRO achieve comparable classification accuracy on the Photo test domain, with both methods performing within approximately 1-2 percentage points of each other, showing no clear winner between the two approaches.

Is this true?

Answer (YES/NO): NO